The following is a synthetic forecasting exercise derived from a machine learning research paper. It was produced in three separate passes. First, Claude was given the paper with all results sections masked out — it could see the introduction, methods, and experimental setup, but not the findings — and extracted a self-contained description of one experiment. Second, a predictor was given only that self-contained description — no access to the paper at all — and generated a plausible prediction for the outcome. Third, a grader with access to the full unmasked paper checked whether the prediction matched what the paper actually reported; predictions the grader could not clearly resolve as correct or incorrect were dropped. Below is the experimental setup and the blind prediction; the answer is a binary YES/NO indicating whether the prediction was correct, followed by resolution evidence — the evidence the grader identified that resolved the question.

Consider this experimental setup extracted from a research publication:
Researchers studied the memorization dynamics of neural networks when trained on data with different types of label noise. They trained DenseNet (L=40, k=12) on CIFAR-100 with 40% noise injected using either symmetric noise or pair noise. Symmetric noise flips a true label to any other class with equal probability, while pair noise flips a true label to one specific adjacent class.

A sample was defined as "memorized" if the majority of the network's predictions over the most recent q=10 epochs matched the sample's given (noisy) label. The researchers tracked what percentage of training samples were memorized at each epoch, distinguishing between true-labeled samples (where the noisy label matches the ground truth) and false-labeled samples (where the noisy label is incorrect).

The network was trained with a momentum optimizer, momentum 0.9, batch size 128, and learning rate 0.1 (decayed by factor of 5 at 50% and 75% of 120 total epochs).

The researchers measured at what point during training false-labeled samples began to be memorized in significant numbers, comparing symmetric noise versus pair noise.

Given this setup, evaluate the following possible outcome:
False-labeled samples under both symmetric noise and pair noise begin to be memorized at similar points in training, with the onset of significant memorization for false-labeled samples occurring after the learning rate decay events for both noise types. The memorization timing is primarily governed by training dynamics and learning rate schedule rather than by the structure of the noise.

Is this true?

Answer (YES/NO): NO